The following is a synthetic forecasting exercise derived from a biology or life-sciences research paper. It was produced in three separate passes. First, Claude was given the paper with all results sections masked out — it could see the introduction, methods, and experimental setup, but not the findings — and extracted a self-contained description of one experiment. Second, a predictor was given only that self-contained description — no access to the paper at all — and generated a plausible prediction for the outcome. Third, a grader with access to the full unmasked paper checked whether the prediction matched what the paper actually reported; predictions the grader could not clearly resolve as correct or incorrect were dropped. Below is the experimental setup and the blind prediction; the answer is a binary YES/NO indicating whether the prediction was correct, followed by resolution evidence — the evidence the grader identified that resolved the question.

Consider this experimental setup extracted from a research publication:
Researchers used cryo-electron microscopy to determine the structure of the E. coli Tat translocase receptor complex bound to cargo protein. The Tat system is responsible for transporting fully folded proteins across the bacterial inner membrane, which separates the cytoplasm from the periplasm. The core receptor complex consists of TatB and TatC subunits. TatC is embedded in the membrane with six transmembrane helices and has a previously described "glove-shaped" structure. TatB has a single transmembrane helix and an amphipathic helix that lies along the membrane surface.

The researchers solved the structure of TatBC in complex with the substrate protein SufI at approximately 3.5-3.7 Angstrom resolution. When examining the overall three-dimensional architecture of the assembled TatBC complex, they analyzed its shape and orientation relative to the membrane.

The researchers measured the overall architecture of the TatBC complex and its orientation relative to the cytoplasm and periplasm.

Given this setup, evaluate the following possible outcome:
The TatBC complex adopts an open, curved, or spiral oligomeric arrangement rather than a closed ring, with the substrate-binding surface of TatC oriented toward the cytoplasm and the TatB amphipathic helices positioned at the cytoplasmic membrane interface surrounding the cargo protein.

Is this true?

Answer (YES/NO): YES